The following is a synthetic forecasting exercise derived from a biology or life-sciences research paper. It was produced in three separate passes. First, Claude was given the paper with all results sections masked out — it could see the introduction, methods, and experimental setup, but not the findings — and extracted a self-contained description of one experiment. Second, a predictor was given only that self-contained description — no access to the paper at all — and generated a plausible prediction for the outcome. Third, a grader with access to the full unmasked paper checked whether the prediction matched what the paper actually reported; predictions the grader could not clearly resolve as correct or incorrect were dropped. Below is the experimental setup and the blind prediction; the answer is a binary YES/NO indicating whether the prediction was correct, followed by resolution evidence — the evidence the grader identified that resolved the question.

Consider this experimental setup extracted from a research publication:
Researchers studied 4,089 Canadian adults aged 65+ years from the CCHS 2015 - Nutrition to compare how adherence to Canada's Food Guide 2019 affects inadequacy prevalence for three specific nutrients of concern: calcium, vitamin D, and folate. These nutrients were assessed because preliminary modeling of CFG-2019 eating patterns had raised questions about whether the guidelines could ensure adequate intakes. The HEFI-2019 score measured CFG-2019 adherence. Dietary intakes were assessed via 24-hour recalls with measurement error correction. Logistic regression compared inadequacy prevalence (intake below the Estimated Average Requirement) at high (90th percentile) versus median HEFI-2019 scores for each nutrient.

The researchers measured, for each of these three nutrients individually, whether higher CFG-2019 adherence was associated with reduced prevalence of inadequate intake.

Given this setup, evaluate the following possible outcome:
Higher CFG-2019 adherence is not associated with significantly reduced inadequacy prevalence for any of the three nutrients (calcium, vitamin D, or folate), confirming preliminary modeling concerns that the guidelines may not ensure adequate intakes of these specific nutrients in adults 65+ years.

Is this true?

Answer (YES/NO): YES